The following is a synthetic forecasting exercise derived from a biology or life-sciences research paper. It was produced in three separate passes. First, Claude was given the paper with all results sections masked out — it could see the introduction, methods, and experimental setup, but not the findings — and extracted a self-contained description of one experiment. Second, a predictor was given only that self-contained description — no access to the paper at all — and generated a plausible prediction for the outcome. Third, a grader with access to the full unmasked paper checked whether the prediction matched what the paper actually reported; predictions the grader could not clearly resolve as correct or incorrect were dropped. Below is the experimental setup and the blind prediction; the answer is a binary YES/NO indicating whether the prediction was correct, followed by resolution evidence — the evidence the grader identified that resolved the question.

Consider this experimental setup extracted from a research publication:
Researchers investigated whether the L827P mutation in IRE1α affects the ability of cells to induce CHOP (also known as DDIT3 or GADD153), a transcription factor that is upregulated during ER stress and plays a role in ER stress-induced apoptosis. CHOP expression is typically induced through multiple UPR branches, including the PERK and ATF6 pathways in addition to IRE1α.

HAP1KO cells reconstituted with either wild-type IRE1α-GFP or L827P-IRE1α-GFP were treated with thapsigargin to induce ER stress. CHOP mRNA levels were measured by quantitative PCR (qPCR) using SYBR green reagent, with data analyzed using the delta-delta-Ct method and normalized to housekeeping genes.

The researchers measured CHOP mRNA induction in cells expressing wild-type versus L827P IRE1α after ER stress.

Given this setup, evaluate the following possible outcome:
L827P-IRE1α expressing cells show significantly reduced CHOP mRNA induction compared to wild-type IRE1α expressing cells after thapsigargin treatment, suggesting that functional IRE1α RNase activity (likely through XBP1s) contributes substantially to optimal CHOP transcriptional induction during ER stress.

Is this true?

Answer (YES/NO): NO